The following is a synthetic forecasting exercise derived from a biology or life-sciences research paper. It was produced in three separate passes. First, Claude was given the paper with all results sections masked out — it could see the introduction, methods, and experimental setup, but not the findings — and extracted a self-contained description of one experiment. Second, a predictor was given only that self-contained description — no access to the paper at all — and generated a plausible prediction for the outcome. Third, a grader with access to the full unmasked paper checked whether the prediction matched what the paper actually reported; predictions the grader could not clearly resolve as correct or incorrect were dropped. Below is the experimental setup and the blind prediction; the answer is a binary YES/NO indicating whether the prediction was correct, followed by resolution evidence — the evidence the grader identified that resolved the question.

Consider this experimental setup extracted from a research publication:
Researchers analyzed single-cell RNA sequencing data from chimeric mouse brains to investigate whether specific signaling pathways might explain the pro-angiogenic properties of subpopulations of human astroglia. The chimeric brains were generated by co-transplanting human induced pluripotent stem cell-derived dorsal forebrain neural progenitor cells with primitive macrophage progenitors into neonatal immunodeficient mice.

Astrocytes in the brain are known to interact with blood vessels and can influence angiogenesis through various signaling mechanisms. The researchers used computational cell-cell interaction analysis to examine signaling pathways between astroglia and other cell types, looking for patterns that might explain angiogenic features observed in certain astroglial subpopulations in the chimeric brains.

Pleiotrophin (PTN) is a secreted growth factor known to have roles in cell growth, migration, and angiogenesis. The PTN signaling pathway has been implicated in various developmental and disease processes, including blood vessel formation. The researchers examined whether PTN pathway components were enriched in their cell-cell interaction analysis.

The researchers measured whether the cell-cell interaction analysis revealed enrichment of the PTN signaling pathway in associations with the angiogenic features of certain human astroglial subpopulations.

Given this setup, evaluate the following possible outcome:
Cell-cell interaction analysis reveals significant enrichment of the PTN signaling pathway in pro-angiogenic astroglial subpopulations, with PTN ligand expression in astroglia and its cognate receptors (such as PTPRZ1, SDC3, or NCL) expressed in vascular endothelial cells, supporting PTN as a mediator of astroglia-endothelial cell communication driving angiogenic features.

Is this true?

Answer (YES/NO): NO